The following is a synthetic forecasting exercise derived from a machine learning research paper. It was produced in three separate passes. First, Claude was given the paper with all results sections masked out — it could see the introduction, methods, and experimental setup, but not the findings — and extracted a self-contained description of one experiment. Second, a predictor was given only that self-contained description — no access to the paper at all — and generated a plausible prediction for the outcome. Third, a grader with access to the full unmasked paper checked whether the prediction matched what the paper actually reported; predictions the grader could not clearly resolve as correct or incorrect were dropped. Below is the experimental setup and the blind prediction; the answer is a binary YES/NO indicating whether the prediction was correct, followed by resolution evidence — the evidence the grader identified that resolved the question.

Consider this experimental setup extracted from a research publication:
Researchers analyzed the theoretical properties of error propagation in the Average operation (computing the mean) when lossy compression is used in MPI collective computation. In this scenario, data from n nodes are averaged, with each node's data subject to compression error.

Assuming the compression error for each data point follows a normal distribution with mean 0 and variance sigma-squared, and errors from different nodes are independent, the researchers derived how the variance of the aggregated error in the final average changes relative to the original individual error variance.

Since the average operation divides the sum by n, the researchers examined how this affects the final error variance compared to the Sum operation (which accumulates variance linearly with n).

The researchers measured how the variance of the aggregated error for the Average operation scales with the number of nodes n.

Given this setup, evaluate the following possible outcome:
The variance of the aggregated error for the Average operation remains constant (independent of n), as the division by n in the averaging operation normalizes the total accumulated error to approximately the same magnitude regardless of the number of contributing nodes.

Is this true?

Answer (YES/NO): NO